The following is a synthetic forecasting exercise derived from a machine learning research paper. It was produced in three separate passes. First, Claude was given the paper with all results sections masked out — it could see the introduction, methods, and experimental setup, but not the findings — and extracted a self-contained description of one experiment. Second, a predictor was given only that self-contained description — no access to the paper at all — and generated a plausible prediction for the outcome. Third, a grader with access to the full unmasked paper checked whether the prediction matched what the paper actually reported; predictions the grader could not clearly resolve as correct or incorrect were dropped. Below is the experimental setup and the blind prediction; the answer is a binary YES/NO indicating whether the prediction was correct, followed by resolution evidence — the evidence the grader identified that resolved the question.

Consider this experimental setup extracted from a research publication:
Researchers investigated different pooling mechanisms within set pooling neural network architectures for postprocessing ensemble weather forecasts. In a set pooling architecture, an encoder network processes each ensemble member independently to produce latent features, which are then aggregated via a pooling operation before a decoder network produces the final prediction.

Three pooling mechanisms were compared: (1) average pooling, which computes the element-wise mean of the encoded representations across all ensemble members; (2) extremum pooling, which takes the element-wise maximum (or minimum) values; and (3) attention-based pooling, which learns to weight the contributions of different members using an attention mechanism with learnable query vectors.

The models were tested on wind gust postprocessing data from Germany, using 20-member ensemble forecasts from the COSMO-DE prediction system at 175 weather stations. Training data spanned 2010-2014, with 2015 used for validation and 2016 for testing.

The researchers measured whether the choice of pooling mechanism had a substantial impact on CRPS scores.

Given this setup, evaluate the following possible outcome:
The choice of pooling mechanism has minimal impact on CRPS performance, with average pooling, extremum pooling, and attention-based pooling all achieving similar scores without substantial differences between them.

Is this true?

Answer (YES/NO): YES